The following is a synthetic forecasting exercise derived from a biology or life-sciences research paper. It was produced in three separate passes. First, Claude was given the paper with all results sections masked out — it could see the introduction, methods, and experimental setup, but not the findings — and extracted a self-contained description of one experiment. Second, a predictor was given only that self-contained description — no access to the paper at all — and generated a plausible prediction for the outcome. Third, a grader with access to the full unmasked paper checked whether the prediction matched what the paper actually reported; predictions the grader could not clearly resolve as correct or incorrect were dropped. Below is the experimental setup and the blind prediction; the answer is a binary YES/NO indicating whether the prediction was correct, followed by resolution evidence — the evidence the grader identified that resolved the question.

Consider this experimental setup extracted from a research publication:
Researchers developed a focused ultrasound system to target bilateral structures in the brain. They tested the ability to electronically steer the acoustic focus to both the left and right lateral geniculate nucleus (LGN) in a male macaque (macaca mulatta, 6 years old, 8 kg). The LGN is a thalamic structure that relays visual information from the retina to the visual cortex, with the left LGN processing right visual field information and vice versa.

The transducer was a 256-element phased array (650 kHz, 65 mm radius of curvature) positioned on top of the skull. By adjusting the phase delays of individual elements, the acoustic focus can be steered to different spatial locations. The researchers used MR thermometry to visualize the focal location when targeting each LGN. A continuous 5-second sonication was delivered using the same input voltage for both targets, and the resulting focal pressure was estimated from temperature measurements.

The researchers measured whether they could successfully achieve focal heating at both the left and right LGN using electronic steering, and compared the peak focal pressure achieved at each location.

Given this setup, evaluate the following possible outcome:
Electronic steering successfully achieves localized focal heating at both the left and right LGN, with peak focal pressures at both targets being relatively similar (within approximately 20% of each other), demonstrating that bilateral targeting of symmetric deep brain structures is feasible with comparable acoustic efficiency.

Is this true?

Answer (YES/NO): YES